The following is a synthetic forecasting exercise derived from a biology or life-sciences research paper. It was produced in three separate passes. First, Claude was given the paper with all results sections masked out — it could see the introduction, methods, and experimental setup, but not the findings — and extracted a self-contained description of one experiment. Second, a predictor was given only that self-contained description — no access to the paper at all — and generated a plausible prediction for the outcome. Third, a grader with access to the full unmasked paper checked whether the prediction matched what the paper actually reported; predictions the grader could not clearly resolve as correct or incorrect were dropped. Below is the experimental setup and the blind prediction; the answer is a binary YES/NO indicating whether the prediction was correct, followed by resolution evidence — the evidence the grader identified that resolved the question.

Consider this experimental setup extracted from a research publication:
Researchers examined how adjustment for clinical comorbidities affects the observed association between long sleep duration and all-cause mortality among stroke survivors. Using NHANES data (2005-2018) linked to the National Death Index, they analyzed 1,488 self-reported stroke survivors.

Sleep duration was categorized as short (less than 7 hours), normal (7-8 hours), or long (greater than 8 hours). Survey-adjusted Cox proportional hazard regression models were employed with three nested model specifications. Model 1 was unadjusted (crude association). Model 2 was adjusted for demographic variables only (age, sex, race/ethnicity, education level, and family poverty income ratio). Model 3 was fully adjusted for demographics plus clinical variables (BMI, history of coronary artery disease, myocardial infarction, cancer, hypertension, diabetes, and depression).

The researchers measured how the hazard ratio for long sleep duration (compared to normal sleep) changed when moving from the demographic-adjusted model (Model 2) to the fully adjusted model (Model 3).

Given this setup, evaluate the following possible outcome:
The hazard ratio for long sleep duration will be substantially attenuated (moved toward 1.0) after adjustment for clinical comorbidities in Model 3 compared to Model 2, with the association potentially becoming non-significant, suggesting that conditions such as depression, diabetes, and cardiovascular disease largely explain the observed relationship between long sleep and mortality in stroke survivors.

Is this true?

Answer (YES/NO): NO